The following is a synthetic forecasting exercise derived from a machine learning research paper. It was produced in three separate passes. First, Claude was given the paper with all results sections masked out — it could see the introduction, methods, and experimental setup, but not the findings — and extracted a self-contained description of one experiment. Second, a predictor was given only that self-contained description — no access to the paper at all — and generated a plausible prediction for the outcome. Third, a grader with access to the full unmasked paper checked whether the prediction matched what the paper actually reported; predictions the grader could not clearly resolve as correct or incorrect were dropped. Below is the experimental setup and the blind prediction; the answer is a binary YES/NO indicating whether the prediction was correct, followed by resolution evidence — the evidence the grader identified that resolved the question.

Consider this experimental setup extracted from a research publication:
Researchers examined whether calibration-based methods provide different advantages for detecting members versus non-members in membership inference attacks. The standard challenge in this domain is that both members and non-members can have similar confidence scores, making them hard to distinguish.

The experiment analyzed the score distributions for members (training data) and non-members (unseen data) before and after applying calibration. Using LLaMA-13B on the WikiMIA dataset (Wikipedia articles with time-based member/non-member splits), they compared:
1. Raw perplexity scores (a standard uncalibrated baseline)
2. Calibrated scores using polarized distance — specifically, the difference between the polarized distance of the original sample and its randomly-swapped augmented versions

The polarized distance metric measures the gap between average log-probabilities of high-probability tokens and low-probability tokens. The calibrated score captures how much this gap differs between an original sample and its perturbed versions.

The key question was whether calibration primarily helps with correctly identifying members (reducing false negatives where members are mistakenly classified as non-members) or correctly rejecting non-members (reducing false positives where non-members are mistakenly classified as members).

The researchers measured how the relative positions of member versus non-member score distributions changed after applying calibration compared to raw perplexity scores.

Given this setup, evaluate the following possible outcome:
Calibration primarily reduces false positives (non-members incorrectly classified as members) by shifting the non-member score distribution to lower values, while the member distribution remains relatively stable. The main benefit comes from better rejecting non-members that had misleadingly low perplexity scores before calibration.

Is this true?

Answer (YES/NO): NO